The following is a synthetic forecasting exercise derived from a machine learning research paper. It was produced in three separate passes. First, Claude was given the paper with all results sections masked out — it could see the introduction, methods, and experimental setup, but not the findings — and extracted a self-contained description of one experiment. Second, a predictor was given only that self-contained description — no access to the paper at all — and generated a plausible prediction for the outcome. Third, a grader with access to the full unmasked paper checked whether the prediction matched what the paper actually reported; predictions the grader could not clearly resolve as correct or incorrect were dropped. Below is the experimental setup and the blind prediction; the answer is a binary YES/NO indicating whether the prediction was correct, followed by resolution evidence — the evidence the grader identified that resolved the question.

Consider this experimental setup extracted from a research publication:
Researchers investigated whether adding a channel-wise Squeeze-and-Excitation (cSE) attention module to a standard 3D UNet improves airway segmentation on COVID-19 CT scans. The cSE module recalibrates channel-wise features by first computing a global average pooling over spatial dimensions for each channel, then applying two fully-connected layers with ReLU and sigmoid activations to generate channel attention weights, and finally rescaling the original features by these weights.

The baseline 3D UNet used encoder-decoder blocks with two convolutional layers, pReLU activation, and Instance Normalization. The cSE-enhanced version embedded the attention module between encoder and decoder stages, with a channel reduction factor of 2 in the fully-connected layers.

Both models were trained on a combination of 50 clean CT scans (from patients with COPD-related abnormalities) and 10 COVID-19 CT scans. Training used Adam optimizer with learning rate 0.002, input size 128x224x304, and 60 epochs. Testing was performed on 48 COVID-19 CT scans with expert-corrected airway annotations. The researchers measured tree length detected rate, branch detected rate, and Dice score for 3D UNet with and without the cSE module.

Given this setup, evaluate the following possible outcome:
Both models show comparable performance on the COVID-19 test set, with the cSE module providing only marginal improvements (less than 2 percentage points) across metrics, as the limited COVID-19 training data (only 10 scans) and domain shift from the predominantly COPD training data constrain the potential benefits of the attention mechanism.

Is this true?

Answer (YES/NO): NO